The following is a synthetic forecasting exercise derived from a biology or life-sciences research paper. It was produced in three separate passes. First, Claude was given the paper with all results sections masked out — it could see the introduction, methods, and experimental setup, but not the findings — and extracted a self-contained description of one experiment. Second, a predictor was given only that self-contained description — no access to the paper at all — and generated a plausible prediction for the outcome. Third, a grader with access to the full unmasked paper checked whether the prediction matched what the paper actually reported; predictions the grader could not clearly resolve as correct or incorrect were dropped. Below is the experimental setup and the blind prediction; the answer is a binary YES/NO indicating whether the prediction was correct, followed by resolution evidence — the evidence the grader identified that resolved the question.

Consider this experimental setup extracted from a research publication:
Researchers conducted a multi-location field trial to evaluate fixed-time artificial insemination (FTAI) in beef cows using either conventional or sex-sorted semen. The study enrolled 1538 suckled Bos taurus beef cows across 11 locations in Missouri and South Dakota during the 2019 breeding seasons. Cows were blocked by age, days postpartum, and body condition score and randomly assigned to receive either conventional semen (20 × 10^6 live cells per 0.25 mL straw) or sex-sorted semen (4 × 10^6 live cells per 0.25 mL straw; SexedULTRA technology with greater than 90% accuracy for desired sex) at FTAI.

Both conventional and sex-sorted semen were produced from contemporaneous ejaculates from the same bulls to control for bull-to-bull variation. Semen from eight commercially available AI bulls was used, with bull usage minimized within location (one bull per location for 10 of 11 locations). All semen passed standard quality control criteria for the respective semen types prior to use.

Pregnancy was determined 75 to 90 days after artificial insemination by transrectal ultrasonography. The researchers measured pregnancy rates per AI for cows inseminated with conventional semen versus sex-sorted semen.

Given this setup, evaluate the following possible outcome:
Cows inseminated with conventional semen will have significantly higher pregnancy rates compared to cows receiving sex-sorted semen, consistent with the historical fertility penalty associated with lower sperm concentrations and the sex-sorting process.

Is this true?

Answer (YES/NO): YES